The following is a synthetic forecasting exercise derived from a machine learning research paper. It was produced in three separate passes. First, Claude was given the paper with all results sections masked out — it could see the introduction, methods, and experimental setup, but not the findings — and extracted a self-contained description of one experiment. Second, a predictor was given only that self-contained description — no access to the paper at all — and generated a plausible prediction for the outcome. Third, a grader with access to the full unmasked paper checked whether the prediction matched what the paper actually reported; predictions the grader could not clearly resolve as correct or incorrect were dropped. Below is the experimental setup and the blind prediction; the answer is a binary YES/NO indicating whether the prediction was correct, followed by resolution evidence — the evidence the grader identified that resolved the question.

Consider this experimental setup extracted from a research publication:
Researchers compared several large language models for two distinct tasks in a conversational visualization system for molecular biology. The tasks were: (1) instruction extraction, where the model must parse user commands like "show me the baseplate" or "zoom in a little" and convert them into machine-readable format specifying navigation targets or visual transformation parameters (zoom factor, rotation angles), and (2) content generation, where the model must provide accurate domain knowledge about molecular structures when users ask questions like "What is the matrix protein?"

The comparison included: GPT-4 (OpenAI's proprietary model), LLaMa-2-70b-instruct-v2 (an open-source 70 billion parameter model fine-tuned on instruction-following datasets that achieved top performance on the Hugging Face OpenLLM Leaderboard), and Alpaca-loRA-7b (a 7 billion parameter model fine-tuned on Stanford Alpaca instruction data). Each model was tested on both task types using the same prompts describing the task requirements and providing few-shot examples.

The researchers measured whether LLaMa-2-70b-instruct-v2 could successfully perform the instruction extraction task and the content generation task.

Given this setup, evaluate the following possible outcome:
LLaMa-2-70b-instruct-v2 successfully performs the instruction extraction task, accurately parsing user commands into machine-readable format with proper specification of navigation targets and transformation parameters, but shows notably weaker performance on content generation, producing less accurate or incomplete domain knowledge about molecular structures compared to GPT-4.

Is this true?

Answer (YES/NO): YES